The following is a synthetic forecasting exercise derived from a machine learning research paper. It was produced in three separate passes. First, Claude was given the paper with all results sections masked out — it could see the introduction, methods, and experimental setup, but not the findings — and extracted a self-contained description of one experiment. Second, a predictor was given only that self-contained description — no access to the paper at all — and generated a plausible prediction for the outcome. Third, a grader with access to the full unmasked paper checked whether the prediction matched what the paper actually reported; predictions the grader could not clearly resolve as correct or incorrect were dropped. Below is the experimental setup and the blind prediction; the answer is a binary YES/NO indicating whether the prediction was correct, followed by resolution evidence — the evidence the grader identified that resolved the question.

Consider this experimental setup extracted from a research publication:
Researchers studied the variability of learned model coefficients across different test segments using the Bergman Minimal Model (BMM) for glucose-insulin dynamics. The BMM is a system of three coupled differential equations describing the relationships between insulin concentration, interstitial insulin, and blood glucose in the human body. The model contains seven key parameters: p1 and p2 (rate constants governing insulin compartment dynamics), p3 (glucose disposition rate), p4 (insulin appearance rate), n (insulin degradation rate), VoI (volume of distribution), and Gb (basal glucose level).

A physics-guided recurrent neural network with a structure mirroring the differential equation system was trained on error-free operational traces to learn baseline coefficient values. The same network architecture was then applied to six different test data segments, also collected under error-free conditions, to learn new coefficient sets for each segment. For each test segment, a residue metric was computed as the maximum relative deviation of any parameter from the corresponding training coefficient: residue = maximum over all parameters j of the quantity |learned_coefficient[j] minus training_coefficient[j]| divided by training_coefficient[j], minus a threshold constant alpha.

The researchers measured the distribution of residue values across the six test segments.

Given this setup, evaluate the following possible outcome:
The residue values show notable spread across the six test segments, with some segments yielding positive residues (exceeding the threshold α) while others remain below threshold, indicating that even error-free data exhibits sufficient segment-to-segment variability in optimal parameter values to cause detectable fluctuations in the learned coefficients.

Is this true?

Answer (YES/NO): NO